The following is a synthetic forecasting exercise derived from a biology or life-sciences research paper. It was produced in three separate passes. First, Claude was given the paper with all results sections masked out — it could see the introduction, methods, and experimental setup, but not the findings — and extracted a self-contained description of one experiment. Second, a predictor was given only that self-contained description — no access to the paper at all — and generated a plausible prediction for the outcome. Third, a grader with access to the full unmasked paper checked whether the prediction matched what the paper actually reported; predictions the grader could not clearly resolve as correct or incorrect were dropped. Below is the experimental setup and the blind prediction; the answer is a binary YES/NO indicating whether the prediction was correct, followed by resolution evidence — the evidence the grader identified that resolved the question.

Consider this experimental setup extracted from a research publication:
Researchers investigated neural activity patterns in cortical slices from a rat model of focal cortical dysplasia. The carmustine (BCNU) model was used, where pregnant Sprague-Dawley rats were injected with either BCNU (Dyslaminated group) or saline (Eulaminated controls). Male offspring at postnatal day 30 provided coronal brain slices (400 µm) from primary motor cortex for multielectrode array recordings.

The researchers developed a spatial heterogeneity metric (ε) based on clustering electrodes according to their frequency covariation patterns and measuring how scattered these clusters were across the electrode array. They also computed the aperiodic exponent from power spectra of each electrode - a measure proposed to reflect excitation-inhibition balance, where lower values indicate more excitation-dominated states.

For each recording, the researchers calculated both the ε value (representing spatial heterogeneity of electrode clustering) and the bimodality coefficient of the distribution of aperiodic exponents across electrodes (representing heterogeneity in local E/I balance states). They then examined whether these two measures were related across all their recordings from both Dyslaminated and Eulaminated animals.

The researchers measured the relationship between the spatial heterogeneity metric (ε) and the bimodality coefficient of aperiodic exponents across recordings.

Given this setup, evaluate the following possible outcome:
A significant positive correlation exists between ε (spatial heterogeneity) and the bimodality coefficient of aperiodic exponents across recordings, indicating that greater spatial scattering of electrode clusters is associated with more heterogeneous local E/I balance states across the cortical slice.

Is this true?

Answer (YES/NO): NO